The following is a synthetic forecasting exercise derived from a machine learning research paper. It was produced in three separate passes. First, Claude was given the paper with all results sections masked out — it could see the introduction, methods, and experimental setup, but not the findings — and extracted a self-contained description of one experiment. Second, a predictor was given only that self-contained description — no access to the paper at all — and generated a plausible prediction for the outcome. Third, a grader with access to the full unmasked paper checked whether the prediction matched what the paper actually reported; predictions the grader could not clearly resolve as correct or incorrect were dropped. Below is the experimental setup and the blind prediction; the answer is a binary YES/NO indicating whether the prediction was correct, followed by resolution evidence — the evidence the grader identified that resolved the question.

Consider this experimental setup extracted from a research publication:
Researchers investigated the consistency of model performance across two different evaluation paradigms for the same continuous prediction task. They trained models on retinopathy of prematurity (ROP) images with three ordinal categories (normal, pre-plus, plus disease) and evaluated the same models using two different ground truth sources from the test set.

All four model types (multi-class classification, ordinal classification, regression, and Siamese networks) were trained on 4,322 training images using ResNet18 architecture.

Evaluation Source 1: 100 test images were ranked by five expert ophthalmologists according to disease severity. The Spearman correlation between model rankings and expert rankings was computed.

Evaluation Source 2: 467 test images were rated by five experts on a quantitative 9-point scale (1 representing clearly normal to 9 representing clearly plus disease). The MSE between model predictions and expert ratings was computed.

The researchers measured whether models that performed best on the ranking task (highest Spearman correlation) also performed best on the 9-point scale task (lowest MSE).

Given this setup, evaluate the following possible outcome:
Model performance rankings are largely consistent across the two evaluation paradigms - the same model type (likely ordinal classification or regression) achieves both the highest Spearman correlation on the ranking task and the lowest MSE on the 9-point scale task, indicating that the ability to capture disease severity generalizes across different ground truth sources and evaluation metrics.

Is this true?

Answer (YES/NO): NO